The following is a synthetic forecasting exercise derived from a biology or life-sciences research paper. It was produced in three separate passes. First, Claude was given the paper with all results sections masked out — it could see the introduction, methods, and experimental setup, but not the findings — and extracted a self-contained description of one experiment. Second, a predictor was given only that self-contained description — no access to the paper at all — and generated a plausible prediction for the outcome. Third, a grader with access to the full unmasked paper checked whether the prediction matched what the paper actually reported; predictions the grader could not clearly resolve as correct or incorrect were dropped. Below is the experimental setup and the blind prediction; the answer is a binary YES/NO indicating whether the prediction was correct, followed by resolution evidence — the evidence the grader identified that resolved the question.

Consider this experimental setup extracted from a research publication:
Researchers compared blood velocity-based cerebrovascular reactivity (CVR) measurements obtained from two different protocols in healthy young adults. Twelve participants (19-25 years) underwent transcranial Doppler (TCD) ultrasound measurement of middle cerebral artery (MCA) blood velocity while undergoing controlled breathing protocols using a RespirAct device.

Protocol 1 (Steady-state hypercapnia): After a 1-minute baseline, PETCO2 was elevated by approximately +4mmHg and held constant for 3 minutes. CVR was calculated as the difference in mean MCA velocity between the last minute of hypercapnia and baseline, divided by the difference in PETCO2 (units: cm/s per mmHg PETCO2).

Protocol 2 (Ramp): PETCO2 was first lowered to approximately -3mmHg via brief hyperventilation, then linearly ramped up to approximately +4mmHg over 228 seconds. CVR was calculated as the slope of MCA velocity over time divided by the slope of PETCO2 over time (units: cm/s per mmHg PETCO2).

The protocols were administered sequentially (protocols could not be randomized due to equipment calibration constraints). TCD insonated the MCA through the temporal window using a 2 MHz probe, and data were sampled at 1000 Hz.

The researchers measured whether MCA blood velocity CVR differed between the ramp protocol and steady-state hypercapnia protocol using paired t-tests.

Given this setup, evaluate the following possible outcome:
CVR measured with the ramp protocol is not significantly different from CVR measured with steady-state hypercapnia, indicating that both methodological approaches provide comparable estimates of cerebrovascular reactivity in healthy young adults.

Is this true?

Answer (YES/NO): YES